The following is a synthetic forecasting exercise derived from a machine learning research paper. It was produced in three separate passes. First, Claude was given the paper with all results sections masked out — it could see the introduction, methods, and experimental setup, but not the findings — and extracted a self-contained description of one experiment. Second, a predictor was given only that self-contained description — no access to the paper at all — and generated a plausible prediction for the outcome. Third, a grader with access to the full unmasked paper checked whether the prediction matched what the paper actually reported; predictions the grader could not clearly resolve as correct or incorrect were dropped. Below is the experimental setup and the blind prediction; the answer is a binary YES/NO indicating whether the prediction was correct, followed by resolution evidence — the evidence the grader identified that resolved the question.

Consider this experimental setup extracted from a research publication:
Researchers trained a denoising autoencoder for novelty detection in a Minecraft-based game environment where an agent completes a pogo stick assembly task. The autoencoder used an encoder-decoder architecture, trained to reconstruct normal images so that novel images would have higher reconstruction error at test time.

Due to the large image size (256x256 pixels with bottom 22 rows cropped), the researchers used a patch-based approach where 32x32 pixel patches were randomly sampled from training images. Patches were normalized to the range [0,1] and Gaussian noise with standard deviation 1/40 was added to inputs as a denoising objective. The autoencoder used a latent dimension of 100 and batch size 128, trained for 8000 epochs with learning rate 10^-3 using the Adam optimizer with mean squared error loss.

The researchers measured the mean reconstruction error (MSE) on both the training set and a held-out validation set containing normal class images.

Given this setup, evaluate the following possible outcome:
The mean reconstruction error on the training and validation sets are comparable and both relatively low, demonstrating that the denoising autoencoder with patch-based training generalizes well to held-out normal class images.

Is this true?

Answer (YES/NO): NO